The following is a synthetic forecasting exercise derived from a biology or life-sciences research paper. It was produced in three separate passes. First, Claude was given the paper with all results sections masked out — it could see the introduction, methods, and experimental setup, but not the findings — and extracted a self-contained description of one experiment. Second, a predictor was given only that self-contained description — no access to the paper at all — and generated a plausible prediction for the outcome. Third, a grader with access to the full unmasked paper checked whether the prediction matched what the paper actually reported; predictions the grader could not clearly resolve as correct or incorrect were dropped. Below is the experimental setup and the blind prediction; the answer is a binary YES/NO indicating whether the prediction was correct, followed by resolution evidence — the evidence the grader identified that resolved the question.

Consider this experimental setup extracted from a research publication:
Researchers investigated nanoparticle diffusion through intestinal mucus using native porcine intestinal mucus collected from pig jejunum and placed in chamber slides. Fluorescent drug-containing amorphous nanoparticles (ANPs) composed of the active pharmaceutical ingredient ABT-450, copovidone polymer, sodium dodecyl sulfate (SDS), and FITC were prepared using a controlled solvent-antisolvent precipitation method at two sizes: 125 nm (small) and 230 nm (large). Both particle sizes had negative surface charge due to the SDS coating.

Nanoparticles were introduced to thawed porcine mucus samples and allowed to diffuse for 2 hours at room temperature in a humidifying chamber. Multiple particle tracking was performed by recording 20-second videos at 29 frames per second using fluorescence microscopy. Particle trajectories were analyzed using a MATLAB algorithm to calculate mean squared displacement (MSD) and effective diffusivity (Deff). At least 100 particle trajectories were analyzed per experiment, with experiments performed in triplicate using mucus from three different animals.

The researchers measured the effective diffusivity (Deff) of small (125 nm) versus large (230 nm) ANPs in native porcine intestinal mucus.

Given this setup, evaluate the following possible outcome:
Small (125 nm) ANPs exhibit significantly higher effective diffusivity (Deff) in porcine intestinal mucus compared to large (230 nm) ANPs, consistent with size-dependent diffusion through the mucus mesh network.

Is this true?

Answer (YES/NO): YES